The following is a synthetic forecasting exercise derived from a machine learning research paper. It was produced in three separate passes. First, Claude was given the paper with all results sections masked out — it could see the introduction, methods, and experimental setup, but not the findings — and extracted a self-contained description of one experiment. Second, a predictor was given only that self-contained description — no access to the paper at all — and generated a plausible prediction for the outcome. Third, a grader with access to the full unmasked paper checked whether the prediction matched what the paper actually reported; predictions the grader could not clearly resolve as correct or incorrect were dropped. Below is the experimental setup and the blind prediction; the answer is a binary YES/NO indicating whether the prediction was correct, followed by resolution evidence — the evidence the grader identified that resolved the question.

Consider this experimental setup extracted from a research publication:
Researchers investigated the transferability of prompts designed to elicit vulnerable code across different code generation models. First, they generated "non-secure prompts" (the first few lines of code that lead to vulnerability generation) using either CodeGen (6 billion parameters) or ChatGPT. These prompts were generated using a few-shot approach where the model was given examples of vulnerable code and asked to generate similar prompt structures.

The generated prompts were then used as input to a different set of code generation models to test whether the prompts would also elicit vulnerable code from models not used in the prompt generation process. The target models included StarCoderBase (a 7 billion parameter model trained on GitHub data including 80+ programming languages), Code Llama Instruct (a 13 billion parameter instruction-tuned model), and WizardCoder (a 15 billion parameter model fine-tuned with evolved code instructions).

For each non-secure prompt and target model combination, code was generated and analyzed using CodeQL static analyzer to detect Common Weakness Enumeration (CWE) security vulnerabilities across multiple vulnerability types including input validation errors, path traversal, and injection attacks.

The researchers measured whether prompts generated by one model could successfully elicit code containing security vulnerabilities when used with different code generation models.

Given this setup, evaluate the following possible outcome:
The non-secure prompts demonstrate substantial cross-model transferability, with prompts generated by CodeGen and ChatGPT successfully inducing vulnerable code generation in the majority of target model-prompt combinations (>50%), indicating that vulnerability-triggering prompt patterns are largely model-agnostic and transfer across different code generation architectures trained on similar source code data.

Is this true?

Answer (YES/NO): NO